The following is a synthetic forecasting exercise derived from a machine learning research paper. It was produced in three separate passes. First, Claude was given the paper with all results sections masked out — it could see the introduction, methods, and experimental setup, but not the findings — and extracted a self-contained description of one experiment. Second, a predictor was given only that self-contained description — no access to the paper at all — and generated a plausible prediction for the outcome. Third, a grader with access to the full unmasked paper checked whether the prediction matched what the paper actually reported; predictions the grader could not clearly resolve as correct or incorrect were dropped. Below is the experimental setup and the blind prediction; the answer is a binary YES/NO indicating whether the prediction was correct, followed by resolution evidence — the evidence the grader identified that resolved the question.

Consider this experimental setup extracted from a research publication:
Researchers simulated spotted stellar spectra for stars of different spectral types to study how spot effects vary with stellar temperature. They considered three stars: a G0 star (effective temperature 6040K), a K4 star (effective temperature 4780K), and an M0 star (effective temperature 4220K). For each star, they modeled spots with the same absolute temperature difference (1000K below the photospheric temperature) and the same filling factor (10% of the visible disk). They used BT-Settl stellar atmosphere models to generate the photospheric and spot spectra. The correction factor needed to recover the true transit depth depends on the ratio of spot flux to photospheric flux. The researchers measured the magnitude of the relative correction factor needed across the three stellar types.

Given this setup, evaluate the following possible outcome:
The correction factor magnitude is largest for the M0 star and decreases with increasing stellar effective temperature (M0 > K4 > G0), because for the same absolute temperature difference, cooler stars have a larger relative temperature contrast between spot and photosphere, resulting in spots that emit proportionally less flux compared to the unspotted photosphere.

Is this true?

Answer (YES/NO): YES